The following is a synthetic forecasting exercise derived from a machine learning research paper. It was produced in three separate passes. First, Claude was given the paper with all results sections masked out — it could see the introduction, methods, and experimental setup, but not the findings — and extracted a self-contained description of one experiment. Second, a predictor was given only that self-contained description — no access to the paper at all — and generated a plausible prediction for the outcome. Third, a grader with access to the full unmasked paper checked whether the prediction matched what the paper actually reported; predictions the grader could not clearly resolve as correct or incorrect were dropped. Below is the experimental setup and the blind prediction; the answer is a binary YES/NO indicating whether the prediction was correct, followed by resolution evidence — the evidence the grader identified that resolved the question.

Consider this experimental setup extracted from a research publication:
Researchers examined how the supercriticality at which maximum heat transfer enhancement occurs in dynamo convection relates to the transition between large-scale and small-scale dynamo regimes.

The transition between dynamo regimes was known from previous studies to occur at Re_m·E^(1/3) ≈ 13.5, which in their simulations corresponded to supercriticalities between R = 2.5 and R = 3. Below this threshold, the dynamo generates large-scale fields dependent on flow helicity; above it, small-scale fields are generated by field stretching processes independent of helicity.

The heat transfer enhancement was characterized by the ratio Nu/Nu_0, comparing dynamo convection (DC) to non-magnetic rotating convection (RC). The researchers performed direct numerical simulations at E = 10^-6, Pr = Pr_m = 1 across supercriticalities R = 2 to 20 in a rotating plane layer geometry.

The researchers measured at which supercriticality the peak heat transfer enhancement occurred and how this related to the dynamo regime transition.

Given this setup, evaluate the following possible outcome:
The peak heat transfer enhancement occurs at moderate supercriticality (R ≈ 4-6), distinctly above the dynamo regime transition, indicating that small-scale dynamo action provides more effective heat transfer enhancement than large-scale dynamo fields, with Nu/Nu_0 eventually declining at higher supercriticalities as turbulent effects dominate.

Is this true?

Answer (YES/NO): NO